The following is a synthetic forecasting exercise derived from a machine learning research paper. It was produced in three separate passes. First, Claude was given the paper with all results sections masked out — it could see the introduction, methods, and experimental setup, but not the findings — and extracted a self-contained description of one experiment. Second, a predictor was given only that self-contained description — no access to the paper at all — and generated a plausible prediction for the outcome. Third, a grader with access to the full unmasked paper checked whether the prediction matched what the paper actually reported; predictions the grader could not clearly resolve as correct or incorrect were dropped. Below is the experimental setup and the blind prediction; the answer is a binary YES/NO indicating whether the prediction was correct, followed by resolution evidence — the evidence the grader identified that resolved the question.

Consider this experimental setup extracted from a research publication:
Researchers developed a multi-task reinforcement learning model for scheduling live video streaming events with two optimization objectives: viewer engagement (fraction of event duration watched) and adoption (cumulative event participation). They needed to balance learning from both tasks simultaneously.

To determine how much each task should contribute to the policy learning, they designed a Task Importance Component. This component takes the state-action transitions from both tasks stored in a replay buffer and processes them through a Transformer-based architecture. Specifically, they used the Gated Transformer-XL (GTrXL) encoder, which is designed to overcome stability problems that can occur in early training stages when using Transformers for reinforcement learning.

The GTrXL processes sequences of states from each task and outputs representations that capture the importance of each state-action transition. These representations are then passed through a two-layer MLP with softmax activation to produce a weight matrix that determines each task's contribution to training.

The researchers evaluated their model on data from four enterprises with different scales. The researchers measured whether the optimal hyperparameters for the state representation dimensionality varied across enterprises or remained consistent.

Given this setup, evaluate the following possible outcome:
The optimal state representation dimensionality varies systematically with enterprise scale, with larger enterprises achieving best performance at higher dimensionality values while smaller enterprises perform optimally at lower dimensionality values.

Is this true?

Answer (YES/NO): NO